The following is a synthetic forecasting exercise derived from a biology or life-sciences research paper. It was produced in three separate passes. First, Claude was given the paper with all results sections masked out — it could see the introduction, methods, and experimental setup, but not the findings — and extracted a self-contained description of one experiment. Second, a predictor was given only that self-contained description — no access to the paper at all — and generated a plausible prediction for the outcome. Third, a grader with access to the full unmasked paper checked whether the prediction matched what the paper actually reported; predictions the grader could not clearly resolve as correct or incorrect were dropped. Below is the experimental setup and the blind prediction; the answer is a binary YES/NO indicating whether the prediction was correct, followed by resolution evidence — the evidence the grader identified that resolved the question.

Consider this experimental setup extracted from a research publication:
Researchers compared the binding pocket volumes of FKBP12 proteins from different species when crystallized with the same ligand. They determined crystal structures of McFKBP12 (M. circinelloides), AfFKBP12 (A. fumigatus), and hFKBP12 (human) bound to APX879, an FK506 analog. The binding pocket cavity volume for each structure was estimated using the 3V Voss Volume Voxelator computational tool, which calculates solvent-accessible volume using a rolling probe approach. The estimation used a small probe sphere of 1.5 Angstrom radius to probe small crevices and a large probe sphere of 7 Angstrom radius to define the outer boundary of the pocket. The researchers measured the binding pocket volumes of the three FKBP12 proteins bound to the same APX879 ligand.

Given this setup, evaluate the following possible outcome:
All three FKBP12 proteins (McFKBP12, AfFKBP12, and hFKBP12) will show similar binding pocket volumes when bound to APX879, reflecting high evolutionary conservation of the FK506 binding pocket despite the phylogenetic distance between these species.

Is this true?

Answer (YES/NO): YES